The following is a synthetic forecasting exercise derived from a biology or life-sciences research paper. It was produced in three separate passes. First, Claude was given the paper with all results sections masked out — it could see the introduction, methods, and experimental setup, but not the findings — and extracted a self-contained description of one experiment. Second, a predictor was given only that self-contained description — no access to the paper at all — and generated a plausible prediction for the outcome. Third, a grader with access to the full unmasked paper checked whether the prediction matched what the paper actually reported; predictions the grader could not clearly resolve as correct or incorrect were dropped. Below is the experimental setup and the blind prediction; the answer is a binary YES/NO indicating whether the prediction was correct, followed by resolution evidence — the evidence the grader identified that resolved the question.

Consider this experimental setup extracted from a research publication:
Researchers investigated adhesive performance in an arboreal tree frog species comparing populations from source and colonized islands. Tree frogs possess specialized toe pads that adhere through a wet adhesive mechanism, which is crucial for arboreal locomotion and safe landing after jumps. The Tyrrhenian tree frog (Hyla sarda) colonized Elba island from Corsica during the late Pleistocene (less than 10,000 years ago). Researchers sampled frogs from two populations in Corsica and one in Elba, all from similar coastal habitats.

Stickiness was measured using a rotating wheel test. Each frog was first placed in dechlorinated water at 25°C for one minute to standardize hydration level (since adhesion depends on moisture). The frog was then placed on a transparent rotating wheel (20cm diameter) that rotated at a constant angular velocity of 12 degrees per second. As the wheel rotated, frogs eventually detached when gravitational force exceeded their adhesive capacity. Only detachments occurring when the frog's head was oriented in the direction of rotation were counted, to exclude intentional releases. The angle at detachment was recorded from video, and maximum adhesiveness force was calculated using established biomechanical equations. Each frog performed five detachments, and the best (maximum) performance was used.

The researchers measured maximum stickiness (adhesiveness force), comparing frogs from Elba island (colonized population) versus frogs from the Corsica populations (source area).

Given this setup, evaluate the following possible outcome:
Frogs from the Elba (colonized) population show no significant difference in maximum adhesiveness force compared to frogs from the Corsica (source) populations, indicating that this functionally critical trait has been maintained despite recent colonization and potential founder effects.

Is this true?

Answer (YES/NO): NO